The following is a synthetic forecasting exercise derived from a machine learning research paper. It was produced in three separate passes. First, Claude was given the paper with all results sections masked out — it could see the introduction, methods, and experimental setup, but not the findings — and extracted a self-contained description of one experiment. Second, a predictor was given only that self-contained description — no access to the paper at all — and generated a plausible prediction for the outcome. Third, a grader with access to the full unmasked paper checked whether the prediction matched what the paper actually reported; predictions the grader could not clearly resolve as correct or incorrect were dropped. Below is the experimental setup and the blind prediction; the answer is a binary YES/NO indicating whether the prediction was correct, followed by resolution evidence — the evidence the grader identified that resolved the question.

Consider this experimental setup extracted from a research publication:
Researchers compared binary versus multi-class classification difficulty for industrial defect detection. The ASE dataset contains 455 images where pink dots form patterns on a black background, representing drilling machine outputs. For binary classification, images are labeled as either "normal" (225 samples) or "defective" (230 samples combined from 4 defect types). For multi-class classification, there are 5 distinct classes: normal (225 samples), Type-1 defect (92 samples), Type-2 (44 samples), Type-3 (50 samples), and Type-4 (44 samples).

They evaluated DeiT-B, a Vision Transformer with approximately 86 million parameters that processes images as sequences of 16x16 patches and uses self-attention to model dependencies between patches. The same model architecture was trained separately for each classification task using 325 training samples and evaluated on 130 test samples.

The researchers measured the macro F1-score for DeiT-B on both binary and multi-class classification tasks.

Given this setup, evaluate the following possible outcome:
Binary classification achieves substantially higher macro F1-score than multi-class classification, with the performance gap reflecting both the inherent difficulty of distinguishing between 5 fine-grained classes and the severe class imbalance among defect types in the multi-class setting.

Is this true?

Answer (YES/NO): YES